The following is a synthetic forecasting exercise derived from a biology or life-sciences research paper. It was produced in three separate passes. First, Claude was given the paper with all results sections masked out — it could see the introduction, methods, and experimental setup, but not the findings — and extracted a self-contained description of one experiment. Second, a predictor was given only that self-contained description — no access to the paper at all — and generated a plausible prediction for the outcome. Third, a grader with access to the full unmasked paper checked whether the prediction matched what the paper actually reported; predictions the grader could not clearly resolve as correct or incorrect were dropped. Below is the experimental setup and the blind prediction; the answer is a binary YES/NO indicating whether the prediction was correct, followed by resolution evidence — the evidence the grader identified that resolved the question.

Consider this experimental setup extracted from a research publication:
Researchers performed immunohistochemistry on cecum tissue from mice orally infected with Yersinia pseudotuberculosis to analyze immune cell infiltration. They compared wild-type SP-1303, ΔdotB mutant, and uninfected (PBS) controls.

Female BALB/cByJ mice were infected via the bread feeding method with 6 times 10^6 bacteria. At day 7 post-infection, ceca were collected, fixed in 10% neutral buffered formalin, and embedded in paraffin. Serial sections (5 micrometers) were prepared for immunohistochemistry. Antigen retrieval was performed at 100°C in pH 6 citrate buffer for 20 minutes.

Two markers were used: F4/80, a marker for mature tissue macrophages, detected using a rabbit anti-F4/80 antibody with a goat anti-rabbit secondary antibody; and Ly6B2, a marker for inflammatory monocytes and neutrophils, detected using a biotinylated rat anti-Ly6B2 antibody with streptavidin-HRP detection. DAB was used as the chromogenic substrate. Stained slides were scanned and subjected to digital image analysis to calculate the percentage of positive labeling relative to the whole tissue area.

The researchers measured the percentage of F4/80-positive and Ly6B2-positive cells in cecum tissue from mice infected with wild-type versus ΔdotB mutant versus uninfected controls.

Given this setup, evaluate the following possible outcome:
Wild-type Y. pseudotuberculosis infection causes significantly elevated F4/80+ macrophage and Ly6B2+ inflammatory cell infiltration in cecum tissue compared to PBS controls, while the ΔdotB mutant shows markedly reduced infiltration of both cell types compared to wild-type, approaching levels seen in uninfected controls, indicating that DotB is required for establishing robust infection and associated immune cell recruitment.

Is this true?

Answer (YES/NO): NO